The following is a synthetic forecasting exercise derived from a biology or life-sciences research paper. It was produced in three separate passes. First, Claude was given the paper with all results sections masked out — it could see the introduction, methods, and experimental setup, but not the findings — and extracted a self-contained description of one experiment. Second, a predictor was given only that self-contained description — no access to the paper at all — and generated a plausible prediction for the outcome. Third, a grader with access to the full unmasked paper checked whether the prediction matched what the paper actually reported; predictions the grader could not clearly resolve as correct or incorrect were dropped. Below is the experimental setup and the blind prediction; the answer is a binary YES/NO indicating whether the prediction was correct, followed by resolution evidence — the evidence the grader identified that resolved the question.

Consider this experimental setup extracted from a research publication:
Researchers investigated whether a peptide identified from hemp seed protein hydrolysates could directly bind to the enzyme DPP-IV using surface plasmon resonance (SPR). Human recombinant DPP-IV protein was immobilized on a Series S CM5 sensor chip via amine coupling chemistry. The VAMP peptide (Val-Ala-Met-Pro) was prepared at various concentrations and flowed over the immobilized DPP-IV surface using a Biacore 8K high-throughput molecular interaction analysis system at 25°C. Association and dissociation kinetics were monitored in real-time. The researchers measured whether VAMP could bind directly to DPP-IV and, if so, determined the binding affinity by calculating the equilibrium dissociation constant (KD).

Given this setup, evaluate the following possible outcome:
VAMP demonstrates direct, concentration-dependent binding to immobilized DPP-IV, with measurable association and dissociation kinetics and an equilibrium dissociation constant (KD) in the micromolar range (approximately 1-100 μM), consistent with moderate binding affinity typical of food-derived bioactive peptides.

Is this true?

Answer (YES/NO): YES